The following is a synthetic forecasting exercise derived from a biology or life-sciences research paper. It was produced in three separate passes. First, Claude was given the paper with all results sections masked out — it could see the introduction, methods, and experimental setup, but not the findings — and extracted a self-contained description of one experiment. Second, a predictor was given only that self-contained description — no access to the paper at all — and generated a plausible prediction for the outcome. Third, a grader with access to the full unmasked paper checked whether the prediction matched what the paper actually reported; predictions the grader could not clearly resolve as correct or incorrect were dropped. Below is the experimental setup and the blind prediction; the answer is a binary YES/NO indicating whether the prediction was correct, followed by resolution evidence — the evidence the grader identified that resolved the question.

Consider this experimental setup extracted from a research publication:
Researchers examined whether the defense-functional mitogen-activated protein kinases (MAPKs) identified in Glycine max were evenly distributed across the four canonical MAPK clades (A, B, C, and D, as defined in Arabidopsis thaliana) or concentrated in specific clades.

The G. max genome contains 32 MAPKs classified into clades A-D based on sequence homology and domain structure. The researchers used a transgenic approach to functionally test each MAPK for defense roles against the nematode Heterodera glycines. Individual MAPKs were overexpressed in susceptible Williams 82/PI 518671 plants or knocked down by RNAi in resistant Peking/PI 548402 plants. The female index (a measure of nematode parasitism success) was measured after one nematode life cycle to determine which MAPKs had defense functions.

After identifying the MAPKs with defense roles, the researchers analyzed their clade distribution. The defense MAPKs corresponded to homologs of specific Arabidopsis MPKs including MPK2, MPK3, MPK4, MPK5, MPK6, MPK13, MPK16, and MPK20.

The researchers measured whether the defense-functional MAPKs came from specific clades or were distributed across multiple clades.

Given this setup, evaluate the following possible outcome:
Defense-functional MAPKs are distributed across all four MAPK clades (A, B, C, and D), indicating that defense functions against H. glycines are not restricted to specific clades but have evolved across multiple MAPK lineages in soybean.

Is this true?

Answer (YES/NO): YES